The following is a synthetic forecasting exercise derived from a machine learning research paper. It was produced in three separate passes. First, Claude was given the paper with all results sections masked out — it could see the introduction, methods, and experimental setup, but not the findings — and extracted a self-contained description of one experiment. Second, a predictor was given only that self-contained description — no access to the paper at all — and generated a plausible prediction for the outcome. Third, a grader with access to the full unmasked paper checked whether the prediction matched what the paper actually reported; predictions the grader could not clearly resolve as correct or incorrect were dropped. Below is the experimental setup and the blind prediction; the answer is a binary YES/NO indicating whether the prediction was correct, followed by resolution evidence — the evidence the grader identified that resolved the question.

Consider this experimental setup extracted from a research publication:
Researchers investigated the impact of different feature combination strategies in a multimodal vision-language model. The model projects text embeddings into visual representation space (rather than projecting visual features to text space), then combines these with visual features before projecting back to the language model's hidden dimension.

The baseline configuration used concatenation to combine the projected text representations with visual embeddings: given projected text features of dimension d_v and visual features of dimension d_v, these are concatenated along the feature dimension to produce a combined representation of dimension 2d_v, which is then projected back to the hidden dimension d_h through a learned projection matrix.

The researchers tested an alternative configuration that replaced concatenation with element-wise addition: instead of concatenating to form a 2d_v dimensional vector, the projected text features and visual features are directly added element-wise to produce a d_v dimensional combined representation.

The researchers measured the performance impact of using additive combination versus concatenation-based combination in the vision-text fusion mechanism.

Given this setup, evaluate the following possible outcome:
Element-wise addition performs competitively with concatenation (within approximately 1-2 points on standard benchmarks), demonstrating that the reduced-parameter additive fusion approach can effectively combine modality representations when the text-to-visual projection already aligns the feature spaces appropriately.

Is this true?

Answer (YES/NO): NO